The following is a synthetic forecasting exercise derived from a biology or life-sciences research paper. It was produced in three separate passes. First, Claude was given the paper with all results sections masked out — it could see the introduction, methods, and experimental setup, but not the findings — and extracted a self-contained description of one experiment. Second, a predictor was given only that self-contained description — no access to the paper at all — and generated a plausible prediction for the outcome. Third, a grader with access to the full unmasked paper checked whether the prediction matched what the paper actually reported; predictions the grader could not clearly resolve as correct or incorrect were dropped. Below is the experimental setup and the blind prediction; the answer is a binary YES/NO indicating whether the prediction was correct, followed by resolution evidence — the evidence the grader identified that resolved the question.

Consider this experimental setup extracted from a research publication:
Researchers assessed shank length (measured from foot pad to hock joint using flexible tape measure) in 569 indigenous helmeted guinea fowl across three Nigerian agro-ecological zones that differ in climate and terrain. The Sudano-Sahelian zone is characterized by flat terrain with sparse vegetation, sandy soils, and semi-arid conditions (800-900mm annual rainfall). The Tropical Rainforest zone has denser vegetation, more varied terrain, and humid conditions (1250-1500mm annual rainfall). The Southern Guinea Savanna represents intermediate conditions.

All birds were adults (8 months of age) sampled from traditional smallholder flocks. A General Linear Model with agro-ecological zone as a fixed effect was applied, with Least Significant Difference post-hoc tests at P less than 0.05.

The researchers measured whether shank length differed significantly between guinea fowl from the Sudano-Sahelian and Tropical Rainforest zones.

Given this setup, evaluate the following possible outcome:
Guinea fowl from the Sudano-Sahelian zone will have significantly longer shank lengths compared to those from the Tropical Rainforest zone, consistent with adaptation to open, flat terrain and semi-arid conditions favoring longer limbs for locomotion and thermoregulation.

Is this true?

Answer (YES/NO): NO